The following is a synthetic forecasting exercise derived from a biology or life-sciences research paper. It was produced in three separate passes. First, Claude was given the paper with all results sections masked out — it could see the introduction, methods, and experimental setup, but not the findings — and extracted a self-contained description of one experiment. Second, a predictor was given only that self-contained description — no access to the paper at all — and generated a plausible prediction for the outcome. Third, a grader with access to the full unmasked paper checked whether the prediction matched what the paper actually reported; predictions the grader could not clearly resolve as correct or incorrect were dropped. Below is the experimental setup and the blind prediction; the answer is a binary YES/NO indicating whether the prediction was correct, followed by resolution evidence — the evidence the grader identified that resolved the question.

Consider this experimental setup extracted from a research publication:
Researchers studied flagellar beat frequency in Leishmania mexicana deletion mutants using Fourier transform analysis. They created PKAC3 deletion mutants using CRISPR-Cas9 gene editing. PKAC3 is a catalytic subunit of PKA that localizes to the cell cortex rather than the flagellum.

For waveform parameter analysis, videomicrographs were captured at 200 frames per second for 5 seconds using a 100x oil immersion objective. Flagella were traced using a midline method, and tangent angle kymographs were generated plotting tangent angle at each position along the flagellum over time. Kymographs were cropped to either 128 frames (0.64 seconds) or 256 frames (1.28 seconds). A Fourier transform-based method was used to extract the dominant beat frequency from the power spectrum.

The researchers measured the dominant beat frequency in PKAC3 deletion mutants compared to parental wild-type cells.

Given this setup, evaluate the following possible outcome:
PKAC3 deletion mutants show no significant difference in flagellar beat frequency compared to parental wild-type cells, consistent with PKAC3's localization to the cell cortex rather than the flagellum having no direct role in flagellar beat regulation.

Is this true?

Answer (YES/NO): NO